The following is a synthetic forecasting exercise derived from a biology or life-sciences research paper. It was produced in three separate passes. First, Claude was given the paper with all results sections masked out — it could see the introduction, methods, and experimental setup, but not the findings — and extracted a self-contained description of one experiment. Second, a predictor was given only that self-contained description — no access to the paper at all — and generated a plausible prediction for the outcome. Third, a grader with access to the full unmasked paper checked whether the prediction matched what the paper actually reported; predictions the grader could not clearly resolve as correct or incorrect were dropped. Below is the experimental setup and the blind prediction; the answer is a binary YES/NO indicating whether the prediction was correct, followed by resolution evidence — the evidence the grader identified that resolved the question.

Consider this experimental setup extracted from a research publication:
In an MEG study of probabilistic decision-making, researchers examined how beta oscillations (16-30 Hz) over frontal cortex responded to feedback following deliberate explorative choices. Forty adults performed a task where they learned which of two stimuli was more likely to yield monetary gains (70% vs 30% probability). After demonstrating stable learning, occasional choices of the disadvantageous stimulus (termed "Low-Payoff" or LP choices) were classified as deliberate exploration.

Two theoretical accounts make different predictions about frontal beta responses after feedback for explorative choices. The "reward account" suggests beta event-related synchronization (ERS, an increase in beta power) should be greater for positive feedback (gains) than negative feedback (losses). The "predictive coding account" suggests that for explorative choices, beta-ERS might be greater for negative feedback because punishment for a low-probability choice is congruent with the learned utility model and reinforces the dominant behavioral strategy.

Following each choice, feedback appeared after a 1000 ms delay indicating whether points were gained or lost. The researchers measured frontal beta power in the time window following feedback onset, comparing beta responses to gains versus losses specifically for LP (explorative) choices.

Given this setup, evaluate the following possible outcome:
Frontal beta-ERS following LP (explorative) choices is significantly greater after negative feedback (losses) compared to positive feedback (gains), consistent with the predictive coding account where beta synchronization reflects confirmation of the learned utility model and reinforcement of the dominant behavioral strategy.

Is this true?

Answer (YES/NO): YES